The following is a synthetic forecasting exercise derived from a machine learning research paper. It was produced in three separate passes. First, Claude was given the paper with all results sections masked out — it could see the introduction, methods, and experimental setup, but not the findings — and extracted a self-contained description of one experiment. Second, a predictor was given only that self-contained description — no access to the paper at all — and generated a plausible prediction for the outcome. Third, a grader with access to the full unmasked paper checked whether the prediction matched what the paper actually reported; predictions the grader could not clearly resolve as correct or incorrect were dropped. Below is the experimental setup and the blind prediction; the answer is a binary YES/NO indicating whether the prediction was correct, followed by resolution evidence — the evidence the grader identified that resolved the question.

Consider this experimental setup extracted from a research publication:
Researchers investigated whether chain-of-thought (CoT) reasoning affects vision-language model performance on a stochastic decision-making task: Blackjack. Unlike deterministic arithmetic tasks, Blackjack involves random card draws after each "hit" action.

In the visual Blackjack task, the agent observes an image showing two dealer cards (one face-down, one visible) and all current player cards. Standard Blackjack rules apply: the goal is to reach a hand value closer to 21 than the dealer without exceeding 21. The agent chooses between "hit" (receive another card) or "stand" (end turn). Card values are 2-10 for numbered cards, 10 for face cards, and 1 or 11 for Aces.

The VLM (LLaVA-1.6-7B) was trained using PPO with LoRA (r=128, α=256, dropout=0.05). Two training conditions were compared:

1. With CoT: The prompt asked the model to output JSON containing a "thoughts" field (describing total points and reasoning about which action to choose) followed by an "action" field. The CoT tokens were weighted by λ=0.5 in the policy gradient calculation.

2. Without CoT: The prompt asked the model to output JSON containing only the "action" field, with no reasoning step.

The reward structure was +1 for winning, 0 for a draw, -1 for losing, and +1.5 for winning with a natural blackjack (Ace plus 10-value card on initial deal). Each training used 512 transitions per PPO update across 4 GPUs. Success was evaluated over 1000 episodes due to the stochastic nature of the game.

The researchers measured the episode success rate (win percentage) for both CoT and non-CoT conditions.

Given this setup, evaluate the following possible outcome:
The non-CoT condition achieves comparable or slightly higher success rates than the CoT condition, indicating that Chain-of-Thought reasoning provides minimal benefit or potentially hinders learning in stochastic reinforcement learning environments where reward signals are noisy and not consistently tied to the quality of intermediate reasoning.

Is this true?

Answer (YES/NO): YES